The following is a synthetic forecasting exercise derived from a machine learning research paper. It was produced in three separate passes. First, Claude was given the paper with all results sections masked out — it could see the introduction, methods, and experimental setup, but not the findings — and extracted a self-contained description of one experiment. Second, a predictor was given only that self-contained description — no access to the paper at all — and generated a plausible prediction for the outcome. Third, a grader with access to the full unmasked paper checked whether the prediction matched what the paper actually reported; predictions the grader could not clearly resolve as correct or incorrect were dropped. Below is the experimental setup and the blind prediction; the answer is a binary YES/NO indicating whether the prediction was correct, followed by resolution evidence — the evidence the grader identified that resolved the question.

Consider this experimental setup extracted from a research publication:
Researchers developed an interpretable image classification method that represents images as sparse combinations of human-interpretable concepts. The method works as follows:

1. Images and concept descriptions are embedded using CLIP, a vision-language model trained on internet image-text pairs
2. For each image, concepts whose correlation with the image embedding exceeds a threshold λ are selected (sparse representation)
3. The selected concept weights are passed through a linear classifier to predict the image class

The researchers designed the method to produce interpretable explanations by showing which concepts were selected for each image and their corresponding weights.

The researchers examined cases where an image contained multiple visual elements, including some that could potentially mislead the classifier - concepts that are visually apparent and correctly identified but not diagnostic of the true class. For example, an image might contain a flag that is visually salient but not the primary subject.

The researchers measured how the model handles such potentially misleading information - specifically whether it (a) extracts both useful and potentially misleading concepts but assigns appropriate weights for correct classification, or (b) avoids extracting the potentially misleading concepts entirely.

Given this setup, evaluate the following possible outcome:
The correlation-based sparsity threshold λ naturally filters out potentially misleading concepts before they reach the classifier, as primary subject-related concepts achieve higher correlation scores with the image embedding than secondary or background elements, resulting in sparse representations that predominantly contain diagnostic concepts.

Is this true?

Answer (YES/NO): NO